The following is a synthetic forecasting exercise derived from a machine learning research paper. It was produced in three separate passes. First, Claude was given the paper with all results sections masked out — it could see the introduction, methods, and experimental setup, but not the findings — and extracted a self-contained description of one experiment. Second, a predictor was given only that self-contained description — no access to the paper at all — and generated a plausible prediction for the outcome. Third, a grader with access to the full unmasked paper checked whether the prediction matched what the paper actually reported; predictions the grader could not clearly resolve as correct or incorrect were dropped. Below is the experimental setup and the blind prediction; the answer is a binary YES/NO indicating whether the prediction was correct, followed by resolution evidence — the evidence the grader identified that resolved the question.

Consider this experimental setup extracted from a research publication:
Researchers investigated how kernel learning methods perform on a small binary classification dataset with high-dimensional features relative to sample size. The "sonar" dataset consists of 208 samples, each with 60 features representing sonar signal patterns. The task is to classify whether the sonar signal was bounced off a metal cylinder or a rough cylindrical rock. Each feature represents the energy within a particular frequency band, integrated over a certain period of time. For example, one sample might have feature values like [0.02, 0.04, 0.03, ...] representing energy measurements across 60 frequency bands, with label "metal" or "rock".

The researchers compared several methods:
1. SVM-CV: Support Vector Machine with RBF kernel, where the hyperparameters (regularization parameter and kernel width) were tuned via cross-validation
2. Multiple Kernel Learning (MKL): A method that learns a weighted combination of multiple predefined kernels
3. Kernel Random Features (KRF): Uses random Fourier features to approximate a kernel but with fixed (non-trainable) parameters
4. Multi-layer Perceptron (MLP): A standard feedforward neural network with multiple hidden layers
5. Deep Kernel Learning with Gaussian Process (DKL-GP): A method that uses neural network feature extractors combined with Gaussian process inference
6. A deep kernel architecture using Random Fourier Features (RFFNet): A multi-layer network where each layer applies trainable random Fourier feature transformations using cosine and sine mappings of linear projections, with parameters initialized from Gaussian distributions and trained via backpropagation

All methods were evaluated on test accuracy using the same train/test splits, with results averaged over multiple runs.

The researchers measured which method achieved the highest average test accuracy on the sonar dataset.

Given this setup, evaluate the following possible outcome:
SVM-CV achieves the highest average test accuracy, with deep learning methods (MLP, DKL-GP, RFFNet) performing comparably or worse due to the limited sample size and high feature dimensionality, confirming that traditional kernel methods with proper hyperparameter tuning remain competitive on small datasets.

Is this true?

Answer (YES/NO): YES